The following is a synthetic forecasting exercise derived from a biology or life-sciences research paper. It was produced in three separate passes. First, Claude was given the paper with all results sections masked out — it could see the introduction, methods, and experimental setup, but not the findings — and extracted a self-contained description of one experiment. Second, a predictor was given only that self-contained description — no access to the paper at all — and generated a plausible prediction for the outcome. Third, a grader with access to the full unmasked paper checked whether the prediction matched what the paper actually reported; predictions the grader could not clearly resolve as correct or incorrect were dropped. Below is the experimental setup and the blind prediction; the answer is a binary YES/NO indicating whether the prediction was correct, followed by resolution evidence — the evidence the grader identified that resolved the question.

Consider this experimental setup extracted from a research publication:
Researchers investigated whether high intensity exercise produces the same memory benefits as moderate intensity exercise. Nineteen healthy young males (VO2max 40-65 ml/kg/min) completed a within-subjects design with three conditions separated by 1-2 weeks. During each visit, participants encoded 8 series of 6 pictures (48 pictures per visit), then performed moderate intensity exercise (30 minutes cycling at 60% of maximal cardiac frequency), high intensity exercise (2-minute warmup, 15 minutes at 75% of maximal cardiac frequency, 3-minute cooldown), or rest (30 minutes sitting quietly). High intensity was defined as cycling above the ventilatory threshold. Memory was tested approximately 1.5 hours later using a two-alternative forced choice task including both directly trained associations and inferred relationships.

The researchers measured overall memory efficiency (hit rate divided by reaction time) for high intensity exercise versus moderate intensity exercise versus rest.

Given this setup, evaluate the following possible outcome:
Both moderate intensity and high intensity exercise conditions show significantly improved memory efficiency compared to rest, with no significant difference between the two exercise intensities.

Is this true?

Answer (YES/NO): NO